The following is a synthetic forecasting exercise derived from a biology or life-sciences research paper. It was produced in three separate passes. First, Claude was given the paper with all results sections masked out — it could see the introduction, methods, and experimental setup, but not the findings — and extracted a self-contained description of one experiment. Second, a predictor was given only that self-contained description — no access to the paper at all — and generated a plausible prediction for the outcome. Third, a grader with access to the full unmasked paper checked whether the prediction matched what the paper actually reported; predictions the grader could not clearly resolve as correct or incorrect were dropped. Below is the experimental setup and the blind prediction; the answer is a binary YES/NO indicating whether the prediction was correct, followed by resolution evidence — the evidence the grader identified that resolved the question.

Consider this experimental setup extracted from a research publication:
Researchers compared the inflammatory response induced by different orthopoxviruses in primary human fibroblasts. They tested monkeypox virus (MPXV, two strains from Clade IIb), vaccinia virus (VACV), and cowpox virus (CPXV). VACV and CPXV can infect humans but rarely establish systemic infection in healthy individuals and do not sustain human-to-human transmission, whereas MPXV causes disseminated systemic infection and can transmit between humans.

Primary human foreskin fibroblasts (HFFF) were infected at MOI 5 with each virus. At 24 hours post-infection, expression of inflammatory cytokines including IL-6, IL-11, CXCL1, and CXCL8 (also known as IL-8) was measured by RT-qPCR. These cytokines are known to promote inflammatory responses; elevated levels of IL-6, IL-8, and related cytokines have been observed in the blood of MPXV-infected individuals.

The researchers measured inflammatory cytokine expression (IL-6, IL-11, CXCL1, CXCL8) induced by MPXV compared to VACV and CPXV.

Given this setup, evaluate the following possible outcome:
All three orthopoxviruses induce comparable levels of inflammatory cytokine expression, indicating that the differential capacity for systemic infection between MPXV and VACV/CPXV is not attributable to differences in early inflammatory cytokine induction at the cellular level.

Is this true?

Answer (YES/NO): NO